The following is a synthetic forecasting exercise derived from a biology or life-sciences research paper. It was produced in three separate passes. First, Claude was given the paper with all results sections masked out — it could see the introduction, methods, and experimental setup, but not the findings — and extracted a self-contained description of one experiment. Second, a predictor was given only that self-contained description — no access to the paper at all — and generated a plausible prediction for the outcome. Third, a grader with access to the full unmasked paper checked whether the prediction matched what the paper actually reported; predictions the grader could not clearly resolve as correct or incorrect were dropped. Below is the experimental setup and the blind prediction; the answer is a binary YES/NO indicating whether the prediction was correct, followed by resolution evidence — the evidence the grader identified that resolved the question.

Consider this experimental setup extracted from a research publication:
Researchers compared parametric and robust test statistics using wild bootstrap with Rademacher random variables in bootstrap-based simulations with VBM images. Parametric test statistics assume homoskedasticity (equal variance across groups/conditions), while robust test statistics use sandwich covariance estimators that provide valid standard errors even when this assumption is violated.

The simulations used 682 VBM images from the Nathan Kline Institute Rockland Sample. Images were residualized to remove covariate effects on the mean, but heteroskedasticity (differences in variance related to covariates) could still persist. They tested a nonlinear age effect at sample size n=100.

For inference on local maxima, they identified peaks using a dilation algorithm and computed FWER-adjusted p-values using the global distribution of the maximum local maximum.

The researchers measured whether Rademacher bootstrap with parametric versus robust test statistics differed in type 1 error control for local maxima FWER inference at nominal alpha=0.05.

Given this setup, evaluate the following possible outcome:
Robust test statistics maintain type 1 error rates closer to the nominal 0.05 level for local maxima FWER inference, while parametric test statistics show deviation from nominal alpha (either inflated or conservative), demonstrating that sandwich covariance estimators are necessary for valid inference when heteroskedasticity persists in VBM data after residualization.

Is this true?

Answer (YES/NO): NO